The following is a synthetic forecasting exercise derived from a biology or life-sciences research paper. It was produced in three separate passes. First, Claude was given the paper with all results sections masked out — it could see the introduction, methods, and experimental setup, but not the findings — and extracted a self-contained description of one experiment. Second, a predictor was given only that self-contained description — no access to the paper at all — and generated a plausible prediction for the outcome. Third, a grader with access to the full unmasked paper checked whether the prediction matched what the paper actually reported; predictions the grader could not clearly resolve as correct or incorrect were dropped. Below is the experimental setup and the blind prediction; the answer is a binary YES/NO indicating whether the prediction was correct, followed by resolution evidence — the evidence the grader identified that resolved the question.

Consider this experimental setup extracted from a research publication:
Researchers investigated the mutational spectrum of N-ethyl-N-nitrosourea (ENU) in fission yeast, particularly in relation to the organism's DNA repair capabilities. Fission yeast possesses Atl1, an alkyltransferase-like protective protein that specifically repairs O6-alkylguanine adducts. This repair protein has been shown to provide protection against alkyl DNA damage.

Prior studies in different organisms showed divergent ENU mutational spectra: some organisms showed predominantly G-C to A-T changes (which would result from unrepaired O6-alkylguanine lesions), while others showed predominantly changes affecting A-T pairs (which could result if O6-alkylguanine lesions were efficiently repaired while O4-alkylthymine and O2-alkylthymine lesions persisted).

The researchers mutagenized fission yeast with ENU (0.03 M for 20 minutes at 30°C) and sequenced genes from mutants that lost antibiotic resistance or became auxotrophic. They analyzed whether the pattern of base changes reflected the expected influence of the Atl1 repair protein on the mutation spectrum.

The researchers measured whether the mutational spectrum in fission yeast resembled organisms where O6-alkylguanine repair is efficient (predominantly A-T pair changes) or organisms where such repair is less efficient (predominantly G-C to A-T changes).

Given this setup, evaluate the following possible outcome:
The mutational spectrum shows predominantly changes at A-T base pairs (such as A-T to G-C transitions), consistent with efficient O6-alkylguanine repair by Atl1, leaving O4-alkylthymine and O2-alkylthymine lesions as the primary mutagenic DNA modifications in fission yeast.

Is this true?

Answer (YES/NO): YES